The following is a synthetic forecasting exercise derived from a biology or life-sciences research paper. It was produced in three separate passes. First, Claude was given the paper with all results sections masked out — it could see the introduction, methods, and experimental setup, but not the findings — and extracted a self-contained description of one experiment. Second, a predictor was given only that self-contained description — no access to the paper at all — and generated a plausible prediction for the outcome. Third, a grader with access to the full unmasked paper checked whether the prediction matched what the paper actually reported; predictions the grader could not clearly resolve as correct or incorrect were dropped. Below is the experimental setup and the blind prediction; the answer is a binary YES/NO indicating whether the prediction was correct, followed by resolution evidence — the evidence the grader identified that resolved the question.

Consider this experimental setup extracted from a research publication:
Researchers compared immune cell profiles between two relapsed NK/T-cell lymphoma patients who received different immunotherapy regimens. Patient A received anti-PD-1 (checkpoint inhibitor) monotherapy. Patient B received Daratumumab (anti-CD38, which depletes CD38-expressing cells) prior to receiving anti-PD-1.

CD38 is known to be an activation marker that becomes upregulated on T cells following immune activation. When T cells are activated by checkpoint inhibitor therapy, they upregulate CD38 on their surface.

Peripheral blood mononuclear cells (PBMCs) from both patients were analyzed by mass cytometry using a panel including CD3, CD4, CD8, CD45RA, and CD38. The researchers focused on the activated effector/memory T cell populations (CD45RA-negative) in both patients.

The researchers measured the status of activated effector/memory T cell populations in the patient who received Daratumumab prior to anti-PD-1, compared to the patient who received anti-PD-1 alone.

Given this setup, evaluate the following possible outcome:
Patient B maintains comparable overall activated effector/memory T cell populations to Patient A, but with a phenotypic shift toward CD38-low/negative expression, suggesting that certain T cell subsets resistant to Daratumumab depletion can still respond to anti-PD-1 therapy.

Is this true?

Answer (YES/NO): NO